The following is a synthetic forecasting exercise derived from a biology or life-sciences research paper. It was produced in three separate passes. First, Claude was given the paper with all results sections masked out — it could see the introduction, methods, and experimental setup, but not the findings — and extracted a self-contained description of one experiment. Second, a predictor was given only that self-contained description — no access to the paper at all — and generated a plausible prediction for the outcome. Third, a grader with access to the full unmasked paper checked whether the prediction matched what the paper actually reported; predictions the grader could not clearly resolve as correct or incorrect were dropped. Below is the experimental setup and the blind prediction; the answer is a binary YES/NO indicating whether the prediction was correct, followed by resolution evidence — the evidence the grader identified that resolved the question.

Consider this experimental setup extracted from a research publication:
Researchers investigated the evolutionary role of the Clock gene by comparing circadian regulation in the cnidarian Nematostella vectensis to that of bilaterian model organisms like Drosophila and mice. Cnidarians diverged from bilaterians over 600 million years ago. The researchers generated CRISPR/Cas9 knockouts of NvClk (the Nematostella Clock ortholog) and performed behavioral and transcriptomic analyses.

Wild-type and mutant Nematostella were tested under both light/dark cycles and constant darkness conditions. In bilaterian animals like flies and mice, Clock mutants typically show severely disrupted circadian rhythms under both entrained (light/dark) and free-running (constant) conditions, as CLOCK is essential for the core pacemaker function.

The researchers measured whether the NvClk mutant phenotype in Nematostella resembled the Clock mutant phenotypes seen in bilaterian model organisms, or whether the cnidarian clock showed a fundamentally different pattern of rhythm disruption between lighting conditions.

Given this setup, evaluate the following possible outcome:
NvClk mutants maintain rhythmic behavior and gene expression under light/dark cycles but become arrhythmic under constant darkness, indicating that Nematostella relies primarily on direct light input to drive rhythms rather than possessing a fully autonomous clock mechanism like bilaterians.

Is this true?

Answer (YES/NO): NO